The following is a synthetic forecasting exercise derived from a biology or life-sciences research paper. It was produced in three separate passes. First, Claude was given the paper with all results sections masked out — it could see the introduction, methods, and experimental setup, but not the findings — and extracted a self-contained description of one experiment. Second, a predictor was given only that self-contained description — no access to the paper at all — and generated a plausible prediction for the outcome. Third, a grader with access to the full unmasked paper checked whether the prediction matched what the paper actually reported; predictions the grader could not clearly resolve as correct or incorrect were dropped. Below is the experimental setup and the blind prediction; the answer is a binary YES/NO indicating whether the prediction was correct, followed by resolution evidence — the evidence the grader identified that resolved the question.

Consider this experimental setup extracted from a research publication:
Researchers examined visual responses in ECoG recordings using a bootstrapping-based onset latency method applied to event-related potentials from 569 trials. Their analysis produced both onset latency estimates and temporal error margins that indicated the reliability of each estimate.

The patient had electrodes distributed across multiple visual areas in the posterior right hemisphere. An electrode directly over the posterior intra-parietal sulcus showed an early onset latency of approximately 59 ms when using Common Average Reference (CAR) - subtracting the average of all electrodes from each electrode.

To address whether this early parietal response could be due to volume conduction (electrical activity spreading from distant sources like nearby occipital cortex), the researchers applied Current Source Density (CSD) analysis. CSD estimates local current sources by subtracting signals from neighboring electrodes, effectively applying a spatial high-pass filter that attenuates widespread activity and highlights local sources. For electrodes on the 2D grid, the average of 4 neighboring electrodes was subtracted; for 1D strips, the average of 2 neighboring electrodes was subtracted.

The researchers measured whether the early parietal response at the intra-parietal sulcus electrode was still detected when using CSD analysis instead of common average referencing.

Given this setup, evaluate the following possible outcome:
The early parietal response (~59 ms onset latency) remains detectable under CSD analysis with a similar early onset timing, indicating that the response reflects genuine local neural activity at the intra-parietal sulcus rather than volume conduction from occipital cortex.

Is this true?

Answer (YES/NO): YES